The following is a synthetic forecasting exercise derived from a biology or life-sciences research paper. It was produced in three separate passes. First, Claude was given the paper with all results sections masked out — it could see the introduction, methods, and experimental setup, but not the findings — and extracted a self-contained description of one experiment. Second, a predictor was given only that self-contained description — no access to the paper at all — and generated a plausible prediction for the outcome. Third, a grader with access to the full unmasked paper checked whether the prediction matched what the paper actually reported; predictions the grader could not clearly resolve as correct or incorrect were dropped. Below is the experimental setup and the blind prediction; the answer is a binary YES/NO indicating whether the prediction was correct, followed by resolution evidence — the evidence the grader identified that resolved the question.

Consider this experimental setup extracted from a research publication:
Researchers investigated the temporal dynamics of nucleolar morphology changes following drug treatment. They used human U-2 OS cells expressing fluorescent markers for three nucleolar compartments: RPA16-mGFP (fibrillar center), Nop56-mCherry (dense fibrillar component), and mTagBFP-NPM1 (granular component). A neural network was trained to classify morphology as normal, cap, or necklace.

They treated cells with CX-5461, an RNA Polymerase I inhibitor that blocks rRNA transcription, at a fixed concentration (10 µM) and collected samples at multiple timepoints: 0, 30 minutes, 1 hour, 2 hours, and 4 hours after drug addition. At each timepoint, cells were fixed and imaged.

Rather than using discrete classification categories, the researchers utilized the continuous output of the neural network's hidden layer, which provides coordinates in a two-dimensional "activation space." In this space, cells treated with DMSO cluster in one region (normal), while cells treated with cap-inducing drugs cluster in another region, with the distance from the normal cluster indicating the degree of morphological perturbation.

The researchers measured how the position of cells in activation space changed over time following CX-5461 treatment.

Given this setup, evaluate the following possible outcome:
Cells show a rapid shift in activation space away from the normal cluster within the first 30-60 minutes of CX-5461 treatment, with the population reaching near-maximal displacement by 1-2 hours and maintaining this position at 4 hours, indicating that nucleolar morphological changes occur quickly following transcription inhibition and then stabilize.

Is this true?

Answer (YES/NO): NO